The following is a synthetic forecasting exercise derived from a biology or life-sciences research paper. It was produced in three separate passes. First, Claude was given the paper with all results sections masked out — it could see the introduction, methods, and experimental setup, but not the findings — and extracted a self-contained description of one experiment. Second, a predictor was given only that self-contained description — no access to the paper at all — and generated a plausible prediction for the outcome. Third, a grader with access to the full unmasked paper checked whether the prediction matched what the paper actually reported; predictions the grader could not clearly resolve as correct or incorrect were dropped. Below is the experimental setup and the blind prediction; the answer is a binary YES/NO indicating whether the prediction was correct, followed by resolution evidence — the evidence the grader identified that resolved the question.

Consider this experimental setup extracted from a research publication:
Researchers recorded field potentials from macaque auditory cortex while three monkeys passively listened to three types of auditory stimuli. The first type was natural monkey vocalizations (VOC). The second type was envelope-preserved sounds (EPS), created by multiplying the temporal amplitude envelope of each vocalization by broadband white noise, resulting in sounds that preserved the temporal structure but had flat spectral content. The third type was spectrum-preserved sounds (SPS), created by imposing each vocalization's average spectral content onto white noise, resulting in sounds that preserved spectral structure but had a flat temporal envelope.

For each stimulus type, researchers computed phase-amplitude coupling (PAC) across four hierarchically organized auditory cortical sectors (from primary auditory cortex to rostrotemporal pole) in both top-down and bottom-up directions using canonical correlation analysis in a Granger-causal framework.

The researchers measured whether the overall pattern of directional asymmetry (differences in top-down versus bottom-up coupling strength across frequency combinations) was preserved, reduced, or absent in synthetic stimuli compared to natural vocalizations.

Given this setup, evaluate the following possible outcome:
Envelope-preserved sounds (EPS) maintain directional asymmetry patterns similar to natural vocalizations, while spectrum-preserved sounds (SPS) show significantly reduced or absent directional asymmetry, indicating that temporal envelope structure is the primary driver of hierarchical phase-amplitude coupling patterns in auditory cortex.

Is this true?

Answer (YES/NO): NO